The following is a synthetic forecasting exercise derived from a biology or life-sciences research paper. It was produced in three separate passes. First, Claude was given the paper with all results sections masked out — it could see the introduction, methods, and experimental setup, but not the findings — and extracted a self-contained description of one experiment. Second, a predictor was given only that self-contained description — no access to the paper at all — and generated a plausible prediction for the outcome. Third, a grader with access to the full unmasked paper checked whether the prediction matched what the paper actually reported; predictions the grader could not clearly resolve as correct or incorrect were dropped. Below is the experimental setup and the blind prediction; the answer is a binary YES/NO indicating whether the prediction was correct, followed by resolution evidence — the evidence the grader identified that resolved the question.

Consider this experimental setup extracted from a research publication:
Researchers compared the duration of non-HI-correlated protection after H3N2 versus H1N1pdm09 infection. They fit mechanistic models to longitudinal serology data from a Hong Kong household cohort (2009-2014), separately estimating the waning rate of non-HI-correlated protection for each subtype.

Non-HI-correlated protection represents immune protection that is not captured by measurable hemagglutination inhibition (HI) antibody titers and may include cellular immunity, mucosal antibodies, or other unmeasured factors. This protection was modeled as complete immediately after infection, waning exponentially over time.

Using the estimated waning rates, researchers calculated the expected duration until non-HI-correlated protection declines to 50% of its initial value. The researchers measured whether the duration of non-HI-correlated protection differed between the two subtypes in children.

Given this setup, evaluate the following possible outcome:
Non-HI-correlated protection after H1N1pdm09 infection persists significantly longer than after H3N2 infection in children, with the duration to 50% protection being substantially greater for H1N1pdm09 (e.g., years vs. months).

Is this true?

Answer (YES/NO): NO